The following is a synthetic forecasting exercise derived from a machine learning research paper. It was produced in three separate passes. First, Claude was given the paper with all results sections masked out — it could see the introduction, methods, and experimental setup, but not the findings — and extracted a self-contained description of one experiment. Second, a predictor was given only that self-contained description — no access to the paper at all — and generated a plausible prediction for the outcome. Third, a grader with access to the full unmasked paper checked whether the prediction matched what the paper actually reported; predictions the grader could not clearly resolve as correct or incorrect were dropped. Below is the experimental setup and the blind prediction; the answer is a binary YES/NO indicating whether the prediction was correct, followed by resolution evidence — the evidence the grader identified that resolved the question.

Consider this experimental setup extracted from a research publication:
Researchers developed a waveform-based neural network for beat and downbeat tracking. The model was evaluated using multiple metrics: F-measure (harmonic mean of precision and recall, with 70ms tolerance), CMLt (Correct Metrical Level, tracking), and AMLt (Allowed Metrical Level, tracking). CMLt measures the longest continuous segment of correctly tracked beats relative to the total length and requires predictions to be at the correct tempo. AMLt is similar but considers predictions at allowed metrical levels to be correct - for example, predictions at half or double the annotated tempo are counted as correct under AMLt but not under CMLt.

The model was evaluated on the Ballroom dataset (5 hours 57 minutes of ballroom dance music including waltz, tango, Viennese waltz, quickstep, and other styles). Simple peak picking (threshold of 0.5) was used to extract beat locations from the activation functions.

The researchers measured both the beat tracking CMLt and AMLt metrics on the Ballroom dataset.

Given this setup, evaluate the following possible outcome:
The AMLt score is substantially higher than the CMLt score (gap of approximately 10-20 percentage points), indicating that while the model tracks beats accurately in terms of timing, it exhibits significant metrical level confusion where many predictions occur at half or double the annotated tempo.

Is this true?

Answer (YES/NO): NO